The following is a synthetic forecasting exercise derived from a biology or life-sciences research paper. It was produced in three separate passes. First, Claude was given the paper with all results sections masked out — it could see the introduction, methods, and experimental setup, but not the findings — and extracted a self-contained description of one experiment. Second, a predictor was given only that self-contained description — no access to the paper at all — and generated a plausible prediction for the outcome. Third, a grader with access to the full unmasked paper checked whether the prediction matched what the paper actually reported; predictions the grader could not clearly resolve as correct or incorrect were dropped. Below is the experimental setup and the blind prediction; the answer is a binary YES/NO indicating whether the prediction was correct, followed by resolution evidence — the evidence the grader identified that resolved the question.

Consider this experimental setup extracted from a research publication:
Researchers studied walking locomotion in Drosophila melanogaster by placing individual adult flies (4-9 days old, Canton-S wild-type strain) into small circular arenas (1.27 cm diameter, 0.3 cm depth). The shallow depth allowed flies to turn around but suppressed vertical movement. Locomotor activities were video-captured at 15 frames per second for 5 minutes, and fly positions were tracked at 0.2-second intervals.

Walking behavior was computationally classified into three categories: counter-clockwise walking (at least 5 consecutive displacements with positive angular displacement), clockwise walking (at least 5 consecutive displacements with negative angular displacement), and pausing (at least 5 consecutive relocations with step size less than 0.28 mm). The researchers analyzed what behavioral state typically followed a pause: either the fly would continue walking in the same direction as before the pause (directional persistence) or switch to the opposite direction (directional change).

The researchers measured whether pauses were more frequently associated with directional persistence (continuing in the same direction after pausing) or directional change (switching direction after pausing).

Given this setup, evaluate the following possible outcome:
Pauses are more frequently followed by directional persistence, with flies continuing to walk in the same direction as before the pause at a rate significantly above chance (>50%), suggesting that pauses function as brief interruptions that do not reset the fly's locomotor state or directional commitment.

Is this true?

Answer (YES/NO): YES